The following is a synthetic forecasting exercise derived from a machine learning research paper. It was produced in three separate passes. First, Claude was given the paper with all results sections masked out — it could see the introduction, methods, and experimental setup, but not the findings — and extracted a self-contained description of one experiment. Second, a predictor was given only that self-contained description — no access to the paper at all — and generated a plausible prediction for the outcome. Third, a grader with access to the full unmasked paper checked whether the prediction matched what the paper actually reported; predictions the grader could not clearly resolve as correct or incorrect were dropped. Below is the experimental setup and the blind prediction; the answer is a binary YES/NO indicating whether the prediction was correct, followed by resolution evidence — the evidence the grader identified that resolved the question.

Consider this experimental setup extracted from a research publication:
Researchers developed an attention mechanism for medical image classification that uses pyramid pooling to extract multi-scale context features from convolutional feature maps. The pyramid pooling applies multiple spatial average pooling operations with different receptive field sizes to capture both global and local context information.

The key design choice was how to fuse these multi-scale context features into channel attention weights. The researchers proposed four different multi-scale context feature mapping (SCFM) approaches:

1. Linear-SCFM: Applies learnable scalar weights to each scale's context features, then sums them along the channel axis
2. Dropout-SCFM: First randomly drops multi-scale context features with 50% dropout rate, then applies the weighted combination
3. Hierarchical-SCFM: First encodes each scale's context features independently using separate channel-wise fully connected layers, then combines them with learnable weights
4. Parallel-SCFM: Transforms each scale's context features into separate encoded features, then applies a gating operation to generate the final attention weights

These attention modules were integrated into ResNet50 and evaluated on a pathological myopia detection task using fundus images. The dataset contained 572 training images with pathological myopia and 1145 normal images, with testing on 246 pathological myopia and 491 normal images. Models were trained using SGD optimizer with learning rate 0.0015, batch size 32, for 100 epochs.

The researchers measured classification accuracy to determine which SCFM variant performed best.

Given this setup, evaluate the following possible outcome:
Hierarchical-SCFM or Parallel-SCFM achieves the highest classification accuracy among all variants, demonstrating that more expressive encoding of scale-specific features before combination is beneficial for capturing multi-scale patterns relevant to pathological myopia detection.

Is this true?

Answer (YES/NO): NO